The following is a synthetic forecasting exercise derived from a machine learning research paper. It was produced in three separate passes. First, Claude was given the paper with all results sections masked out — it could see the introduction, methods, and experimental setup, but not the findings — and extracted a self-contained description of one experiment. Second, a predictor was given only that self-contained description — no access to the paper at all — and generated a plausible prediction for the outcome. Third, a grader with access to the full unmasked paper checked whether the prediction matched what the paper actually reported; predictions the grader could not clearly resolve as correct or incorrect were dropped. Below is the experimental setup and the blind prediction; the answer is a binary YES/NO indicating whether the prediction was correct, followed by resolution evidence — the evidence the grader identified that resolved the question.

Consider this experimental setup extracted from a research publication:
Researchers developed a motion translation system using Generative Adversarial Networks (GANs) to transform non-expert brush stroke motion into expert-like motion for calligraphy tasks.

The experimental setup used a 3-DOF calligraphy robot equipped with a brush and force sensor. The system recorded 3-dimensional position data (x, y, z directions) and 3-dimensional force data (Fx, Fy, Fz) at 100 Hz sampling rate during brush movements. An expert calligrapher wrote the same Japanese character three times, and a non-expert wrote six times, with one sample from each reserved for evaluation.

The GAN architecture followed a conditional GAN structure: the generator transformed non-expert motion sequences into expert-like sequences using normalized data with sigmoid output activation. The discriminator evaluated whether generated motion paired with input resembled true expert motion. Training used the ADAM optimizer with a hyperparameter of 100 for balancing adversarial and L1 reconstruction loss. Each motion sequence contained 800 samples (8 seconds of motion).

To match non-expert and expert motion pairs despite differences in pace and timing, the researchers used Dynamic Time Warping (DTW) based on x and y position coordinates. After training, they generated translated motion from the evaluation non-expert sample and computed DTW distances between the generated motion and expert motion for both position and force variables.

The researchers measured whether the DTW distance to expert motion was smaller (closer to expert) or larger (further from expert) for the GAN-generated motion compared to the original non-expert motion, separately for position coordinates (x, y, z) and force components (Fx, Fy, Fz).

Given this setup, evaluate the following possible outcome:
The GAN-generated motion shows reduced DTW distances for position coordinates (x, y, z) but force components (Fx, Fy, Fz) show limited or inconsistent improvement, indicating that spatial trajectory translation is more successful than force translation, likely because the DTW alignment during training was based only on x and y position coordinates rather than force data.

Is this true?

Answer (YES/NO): YES